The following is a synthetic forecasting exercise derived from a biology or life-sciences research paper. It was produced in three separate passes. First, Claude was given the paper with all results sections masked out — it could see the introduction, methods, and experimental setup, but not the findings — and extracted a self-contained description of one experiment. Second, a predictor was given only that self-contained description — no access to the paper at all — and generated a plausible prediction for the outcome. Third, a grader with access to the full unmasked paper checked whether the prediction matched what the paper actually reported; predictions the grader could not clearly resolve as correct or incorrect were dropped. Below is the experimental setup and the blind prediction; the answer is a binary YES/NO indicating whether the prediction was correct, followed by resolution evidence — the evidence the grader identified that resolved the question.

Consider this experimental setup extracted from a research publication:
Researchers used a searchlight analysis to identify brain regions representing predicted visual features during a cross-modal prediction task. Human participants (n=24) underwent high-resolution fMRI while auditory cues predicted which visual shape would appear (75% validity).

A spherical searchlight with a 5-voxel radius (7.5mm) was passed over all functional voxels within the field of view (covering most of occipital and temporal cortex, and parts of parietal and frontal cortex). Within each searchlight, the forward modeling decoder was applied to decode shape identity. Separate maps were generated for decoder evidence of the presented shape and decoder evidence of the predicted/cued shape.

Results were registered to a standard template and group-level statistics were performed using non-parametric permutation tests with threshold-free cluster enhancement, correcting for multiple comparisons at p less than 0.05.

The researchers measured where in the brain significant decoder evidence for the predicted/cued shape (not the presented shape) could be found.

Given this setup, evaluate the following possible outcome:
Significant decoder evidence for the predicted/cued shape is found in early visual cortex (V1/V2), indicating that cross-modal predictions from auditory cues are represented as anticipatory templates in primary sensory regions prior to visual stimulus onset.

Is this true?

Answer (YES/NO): NO